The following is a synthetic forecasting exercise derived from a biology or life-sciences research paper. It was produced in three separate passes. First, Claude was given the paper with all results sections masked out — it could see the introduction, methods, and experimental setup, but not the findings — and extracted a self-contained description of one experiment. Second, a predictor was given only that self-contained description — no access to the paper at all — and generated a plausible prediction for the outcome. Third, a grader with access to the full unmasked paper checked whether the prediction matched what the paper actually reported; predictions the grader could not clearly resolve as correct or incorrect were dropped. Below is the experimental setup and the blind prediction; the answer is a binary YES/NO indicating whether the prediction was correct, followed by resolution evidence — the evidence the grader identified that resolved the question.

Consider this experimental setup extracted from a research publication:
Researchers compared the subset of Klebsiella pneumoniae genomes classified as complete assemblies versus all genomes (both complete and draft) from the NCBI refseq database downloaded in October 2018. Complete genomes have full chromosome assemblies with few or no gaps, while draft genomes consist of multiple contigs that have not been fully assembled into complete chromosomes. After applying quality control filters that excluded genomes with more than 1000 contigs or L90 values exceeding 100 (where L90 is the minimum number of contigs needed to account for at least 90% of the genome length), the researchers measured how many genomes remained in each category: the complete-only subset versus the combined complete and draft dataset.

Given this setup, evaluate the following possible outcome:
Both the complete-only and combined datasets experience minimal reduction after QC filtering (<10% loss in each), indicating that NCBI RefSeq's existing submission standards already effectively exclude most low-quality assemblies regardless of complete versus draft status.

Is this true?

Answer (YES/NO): YES